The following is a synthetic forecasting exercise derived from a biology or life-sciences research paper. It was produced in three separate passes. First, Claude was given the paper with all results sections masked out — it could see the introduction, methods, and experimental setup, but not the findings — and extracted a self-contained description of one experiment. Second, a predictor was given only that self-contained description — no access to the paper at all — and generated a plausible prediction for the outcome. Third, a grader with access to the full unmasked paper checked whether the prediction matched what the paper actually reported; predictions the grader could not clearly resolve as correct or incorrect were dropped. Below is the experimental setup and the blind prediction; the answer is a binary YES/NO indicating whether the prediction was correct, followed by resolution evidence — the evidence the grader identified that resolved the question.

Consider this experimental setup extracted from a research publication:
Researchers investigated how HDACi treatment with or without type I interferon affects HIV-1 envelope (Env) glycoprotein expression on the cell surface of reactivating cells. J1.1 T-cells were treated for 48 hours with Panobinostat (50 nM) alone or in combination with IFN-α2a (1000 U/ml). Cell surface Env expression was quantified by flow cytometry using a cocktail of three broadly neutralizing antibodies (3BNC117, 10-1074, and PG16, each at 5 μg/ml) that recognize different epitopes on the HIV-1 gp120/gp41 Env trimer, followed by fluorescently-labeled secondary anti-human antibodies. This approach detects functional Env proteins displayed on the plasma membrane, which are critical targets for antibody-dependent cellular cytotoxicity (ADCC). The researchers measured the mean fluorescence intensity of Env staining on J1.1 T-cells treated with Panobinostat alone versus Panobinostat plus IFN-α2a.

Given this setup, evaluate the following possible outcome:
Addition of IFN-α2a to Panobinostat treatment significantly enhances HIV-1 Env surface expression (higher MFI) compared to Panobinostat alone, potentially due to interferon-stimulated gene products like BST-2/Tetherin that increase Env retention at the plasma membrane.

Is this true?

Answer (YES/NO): NO